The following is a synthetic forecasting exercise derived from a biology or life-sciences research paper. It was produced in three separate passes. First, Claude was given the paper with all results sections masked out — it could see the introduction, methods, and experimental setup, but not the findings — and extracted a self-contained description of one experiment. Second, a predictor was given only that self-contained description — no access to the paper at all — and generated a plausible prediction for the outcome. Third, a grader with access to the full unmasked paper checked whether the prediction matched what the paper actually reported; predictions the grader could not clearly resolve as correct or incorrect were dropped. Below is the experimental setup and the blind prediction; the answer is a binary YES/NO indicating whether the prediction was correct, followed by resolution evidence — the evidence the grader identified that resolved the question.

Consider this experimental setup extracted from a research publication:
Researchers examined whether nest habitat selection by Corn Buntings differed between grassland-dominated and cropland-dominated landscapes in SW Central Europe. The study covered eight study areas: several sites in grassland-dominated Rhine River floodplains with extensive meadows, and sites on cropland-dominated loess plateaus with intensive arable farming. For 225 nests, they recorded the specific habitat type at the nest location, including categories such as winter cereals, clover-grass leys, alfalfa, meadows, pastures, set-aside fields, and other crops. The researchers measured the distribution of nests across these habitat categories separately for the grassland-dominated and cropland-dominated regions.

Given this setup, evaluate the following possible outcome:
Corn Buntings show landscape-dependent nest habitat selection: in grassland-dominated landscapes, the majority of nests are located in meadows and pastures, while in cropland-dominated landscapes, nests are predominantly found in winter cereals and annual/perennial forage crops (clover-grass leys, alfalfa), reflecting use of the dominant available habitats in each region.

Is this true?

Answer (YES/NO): NO